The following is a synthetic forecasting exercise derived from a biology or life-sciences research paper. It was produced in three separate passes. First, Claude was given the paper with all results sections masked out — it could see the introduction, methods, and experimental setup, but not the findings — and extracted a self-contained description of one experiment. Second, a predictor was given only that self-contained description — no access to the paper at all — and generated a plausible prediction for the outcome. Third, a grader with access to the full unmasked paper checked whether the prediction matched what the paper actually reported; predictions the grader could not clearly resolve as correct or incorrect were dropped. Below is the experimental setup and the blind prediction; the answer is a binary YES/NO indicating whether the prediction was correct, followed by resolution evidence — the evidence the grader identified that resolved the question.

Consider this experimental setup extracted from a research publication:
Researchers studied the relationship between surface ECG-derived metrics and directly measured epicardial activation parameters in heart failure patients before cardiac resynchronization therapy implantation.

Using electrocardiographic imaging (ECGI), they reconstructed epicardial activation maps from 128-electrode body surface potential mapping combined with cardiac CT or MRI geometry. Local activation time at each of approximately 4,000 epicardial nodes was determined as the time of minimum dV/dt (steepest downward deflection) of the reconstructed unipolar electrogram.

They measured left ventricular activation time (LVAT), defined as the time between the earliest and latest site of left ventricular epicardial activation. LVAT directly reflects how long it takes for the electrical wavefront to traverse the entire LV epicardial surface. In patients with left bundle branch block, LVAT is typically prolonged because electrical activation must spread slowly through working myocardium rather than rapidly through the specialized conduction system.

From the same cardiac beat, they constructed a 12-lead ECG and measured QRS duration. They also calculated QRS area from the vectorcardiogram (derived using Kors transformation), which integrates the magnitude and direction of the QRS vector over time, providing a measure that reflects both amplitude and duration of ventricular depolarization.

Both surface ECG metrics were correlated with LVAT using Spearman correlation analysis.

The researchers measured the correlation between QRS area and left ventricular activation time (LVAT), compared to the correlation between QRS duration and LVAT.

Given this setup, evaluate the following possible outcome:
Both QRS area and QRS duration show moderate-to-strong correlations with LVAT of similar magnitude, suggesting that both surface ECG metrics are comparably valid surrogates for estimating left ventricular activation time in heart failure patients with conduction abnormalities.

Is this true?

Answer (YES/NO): NO